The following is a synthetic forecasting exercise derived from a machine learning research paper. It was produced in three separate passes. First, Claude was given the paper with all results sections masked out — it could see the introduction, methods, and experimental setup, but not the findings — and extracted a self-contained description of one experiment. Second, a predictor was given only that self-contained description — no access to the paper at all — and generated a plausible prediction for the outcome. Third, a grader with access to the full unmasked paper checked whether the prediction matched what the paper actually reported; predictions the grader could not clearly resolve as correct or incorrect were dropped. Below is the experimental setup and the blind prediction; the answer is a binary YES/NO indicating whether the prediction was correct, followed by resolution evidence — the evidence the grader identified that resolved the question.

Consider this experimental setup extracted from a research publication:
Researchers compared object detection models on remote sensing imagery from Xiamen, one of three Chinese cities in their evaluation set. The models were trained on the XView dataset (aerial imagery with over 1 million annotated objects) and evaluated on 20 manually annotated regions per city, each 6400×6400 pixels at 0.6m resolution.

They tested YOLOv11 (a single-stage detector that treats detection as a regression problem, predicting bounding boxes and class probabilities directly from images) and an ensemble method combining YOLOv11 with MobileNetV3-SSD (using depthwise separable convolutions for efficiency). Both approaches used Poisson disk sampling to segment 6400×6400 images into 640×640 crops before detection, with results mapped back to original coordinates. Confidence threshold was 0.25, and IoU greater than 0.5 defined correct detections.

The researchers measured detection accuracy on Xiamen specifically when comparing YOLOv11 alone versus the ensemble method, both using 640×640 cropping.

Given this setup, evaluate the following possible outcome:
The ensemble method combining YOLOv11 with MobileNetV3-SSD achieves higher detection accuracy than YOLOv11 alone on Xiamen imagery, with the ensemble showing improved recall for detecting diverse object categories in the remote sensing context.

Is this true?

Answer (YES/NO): NO